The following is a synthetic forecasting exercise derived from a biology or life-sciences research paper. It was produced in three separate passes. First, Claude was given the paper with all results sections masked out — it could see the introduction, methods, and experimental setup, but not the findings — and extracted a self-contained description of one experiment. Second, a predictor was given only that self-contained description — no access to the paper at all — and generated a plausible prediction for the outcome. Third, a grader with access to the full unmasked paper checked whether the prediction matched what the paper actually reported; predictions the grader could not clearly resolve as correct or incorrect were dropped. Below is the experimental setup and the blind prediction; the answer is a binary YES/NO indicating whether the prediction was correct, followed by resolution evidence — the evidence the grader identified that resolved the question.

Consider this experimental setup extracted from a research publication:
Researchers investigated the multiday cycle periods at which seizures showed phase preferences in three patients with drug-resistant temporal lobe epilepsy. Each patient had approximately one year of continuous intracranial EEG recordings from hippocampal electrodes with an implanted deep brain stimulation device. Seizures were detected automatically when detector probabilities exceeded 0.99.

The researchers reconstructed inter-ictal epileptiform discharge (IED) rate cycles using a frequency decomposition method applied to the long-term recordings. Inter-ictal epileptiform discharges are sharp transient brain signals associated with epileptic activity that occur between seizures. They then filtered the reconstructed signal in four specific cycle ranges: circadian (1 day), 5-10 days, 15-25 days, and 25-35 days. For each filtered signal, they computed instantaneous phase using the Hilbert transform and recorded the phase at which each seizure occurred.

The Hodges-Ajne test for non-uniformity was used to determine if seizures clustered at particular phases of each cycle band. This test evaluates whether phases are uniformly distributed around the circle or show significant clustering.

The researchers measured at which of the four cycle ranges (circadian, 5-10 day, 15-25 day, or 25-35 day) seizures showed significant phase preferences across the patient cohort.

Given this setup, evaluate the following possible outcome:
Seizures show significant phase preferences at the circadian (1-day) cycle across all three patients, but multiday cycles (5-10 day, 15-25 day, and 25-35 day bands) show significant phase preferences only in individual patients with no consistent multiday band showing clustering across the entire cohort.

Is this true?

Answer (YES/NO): NO